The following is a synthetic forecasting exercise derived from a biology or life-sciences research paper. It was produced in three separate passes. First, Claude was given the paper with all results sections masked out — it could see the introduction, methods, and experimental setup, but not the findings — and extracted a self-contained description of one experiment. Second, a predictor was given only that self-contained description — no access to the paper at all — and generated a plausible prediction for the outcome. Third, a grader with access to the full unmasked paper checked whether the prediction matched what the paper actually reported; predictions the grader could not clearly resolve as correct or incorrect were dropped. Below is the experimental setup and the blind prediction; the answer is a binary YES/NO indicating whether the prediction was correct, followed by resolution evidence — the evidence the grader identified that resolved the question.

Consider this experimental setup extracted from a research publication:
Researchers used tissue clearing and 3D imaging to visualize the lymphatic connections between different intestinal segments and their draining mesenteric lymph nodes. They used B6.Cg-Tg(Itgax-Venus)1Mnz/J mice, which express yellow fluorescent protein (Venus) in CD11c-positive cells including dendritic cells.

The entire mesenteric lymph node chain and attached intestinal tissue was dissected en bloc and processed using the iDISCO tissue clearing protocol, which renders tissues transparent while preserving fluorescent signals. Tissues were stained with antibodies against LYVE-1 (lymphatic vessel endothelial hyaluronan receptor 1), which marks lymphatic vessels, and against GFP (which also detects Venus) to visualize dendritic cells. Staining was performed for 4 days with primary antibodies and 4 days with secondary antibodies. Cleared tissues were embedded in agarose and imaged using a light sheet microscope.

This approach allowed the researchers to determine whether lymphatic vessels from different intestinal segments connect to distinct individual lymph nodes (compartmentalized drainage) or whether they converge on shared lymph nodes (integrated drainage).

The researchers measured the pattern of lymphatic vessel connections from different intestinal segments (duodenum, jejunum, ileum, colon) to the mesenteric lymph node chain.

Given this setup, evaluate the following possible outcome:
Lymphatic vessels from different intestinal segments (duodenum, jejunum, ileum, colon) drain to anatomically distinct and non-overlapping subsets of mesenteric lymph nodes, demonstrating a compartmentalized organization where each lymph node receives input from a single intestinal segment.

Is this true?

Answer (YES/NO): YES